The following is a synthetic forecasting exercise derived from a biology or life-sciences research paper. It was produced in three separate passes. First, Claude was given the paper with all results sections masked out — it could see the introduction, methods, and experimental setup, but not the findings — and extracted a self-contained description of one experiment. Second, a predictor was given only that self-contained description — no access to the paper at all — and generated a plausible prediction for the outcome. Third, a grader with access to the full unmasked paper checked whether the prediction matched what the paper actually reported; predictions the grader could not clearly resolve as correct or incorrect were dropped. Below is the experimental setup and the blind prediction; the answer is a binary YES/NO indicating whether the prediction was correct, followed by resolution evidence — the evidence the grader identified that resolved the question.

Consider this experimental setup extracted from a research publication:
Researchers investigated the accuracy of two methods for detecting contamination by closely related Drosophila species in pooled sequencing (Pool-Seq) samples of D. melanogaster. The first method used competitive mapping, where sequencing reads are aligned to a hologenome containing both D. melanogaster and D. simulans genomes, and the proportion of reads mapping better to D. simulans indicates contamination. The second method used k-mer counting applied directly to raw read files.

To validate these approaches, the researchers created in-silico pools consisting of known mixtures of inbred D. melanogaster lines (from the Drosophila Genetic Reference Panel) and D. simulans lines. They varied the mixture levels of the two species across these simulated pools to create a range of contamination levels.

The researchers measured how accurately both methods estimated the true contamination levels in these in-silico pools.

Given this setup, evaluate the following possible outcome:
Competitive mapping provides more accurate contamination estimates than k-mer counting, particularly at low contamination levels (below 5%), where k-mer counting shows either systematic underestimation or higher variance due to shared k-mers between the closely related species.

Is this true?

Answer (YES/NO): NO